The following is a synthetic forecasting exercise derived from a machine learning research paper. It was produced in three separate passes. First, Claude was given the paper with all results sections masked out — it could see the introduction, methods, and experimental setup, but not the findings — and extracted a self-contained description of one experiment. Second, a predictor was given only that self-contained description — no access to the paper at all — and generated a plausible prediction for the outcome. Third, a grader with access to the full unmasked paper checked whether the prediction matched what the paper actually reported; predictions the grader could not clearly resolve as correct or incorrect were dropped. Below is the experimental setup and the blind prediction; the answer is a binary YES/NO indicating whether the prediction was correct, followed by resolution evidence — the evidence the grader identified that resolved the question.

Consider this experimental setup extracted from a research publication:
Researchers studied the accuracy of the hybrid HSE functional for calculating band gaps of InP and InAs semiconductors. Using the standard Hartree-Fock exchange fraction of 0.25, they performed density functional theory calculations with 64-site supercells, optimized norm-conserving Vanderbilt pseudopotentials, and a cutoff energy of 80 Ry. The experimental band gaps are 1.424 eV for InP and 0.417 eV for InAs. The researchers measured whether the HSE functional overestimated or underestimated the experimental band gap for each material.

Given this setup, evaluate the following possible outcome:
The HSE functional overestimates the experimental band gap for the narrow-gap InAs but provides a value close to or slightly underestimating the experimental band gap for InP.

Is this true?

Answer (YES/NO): YES